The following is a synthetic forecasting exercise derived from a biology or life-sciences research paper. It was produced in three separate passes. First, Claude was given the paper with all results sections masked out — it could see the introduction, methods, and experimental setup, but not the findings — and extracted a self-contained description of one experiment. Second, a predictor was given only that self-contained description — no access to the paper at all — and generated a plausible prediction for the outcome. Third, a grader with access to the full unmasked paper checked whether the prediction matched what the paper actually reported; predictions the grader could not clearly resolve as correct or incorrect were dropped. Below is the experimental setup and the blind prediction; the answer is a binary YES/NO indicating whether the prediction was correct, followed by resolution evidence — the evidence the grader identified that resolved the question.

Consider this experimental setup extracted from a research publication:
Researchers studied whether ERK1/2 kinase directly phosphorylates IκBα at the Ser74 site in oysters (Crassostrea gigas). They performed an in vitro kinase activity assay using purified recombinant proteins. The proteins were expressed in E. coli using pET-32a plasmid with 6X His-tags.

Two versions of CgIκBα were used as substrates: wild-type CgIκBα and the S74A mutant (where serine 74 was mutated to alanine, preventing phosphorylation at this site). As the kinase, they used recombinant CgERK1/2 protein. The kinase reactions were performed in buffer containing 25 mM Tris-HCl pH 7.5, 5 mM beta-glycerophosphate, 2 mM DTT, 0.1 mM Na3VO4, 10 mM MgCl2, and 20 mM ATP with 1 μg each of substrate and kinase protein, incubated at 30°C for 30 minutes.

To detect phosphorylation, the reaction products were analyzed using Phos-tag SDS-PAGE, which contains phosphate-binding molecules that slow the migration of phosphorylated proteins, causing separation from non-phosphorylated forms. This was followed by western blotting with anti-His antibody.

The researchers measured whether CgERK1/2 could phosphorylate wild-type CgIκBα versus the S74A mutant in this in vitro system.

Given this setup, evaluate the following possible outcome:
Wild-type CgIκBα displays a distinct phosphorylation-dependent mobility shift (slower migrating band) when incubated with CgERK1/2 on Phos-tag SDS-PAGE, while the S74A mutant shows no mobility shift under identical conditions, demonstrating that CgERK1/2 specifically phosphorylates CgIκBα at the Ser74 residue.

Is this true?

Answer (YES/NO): YES